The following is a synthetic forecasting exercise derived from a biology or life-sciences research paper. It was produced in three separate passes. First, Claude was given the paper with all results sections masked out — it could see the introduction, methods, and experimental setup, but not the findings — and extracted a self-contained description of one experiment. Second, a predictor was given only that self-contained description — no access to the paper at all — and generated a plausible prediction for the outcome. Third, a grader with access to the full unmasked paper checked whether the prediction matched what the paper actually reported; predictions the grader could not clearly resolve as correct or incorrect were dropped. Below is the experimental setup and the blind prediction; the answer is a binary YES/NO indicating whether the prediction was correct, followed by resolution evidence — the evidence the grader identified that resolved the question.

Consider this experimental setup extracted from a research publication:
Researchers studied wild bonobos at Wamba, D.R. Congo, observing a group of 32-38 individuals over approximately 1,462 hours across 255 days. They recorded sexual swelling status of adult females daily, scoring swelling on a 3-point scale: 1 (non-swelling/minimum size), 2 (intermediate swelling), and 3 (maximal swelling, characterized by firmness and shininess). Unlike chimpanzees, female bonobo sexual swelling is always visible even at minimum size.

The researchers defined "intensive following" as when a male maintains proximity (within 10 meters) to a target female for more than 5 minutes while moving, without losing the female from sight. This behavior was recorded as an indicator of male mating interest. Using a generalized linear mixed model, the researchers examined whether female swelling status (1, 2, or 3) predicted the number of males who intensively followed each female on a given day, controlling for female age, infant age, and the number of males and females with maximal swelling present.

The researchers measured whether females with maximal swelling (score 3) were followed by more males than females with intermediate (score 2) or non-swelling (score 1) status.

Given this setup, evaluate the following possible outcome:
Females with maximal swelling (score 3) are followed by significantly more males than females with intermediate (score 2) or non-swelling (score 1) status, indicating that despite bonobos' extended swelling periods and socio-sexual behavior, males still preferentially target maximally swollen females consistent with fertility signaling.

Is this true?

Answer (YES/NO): YES